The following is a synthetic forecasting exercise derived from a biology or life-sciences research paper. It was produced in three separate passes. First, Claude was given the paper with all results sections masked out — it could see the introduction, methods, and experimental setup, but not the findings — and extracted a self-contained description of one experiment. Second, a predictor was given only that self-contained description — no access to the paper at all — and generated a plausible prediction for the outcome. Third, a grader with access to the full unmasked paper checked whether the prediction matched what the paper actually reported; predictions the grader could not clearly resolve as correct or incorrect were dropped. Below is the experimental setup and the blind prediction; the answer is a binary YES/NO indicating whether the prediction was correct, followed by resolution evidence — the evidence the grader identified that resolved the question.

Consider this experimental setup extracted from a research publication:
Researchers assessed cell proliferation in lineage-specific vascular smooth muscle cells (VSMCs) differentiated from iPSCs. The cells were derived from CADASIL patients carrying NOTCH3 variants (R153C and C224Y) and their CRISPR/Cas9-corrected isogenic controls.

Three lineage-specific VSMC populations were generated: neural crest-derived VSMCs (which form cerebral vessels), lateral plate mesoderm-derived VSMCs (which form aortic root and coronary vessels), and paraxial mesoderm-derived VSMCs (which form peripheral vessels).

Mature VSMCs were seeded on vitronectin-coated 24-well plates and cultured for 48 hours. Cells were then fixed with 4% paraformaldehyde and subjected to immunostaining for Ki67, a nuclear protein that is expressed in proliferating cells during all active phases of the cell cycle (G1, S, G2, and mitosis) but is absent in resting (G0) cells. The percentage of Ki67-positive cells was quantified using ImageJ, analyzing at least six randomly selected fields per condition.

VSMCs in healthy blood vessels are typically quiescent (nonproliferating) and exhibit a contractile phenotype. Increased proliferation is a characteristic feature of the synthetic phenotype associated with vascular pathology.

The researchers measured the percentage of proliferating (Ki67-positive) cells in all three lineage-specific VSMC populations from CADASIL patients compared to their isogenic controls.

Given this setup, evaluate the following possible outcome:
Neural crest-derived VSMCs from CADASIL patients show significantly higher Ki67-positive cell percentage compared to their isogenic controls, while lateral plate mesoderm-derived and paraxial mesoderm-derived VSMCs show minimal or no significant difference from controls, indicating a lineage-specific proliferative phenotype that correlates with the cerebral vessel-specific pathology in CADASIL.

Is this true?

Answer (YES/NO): YES